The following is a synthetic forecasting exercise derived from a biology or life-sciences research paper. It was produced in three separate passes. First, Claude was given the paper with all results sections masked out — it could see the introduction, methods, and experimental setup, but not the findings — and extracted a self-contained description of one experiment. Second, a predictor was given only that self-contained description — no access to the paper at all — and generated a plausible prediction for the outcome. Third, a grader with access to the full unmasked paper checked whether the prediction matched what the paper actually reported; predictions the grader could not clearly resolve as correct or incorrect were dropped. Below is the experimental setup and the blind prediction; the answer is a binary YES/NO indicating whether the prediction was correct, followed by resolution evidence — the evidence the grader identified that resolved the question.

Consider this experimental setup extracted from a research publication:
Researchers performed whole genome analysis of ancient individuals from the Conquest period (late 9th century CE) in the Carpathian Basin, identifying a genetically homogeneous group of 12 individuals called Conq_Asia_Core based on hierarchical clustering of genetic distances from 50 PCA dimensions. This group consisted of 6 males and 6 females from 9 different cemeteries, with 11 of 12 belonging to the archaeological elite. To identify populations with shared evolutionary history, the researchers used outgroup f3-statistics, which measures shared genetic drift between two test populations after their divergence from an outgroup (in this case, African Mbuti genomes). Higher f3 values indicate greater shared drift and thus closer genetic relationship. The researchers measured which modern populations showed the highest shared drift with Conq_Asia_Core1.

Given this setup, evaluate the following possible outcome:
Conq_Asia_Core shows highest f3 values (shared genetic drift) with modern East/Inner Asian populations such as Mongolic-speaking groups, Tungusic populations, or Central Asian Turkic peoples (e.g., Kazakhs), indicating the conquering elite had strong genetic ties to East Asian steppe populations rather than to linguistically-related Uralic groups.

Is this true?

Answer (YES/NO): NO